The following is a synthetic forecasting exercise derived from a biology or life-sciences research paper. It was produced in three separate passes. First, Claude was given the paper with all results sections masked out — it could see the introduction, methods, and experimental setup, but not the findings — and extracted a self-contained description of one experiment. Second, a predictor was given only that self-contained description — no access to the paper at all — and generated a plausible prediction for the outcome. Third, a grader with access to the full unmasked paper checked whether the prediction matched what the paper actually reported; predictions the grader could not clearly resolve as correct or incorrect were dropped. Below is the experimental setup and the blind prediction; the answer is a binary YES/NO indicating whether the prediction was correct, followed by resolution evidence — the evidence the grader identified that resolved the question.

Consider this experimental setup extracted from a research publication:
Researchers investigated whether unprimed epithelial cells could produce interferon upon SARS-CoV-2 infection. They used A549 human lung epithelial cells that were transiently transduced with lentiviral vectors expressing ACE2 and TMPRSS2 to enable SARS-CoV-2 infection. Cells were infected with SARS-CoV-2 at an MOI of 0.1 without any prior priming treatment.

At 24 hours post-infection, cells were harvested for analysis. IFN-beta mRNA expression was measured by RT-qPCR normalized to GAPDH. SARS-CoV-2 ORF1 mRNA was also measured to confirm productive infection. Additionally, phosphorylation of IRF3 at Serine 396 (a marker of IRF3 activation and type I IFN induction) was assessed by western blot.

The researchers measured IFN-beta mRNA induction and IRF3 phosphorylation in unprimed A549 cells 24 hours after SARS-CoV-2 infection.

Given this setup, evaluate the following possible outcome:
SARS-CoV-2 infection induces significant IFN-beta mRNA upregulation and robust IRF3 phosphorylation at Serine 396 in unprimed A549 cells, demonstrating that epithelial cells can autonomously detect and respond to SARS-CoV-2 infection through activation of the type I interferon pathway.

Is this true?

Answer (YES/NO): NO